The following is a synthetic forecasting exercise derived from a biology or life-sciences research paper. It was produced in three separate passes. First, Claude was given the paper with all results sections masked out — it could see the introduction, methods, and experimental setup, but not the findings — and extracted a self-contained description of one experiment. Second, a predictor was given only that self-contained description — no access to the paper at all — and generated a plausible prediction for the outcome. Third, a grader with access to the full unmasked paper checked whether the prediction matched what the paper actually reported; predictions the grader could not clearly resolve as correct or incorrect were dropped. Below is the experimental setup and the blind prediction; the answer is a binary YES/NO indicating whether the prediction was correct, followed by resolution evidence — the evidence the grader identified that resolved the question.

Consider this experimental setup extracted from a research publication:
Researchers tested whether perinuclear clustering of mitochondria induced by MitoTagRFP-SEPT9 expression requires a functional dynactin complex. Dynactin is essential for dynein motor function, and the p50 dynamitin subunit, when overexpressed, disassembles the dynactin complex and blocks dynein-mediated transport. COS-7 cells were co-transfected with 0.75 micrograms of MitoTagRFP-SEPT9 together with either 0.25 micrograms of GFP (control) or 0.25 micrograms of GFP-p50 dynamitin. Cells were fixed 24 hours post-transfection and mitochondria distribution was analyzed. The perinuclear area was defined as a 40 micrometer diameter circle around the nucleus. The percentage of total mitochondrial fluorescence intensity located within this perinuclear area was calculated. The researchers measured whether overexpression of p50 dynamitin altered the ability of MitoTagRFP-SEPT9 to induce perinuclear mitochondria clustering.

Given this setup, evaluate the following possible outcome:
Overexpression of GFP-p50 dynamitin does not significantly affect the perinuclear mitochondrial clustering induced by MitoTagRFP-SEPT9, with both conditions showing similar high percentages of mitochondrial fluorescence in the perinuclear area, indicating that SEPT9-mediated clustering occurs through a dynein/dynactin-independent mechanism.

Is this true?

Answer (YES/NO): NO